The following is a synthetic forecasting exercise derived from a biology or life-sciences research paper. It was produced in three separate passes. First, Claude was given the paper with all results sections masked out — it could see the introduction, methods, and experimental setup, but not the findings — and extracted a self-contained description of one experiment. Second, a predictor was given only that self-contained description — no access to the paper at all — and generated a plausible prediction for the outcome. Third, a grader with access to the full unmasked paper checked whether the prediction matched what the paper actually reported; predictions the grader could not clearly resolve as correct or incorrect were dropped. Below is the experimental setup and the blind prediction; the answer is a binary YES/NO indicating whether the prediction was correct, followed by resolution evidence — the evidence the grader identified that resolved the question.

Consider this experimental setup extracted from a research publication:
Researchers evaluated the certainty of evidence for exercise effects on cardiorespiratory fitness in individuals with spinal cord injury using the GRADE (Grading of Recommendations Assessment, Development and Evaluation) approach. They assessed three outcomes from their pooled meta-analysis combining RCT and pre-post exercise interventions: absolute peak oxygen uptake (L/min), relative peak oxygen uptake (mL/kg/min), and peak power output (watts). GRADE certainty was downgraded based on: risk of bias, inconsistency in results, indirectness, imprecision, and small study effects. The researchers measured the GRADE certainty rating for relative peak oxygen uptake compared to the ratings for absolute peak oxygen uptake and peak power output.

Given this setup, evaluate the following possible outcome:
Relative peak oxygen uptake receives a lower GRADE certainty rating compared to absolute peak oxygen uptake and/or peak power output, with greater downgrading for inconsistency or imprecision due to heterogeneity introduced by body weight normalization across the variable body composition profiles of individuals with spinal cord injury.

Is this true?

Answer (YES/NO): NO